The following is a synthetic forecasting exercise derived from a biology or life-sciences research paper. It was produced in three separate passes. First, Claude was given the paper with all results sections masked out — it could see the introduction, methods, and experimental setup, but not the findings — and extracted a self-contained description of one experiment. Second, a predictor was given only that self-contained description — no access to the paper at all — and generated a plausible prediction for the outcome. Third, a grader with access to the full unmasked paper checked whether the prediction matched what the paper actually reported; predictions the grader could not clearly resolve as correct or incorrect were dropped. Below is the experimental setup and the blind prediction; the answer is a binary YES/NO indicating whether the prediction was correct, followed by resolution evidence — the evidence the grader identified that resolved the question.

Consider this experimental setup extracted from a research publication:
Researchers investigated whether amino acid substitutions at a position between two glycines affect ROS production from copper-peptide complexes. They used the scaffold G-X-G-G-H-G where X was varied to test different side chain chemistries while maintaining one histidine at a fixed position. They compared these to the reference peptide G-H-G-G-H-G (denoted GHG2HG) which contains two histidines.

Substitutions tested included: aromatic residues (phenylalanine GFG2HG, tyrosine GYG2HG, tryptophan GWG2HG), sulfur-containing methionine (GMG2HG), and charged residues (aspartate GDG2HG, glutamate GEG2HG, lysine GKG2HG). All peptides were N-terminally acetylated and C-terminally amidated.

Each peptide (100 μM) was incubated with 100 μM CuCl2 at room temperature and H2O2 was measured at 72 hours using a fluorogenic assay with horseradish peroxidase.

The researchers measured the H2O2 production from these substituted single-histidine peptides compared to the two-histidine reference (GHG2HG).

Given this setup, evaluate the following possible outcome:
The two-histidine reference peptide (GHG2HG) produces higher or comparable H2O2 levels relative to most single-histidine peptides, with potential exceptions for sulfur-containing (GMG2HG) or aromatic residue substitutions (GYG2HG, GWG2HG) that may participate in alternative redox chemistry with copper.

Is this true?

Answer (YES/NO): NO